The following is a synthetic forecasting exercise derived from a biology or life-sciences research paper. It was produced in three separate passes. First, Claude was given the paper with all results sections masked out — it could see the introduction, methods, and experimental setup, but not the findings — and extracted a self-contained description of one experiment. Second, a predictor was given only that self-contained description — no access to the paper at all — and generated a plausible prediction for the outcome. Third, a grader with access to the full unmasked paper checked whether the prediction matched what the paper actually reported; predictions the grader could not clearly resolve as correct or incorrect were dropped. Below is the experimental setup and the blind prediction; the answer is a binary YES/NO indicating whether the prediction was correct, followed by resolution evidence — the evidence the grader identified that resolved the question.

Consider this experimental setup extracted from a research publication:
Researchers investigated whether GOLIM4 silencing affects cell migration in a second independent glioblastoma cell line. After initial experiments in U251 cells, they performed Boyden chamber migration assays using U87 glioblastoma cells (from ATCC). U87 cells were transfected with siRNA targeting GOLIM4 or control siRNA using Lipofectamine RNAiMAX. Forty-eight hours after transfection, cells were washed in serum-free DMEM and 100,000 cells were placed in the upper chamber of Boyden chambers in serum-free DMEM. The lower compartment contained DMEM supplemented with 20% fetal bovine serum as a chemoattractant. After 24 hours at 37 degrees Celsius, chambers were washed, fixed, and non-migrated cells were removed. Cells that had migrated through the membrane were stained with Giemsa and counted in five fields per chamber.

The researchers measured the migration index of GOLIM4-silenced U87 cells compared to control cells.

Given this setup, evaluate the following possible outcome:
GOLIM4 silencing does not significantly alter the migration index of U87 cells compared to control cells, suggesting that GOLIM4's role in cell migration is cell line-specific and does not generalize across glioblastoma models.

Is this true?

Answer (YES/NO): NO